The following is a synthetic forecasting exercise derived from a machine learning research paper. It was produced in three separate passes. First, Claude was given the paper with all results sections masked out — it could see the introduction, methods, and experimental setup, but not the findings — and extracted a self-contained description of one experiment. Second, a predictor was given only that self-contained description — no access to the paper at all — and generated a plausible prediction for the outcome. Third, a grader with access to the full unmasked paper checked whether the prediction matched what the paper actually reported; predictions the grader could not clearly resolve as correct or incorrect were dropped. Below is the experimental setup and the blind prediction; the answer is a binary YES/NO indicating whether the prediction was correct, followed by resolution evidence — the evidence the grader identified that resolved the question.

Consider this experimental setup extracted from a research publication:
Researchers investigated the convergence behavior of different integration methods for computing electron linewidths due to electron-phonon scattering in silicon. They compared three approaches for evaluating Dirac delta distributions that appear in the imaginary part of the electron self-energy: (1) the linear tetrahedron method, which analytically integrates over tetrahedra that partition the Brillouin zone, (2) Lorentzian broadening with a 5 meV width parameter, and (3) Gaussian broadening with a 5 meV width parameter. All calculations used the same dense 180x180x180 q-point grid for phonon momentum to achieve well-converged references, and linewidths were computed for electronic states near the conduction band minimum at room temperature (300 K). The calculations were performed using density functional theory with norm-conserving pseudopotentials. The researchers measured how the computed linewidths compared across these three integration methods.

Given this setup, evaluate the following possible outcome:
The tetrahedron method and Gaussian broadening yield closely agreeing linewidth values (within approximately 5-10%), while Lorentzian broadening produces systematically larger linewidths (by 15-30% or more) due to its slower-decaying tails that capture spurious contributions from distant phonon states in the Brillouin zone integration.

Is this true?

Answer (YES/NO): NO